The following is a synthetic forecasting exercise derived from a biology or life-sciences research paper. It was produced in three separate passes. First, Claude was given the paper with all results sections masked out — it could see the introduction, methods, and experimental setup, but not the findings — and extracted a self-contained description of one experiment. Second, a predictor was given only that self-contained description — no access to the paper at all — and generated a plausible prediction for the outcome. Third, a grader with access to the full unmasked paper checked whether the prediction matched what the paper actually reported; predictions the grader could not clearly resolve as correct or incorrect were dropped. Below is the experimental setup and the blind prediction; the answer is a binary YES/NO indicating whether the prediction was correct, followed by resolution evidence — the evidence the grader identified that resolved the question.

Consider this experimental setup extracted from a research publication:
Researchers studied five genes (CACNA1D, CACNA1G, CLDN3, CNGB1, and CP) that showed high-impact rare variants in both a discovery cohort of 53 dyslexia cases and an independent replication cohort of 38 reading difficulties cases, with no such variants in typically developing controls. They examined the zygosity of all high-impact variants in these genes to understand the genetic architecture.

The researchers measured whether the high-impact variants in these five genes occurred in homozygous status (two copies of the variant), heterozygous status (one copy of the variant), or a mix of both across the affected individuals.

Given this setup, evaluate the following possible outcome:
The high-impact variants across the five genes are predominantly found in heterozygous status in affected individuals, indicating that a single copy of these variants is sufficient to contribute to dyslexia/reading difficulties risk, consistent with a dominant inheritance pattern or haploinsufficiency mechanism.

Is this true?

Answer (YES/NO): YES